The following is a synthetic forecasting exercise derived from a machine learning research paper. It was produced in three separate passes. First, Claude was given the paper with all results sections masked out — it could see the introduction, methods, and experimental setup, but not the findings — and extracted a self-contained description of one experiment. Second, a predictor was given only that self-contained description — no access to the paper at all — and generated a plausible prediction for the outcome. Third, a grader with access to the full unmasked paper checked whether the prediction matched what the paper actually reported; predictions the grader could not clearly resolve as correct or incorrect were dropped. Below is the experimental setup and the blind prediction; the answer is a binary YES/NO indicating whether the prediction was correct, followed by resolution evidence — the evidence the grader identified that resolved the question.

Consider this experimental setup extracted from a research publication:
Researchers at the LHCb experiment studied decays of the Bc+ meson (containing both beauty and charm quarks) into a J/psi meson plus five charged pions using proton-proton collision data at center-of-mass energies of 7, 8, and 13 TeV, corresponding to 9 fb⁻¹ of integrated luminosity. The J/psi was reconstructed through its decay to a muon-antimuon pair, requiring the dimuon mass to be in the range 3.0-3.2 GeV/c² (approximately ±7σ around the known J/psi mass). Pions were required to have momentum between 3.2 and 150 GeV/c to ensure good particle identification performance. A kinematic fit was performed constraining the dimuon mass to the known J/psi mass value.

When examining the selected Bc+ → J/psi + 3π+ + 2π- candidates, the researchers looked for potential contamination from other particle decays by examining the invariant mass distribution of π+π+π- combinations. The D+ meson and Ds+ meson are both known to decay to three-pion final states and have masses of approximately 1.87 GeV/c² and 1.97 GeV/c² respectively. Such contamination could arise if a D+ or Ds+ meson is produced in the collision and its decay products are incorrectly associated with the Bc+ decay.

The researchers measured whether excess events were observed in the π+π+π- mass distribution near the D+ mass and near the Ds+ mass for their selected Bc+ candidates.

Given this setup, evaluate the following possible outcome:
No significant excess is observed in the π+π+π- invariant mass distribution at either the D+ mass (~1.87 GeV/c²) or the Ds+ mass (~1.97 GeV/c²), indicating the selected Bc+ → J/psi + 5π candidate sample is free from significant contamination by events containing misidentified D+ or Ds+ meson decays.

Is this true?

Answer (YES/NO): NO